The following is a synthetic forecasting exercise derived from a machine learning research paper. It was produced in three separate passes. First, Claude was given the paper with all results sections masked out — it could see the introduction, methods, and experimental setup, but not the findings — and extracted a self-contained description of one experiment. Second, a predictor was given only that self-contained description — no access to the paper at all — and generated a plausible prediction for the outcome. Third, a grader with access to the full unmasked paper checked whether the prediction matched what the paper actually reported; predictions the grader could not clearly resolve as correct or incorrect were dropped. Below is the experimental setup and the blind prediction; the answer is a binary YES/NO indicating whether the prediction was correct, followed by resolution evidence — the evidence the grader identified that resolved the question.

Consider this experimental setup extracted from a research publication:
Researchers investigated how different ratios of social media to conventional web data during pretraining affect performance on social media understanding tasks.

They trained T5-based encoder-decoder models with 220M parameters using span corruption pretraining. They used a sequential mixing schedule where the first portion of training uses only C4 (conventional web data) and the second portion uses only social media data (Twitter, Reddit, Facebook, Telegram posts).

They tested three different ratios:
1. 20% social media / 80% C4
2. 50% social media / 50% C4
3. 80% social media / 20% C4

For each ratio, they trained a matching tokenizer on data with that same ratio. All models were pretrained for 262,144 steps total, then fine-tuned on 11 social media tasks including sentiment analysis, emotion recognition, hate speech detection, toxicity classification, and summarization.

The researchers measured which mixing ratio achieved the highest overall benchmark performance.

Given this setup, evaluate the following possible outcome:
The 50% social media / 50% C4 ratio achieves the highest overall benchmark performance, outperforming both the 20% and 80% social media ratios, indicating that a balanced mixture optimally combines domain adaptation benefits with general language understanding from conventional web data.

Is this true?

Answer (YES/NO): NO